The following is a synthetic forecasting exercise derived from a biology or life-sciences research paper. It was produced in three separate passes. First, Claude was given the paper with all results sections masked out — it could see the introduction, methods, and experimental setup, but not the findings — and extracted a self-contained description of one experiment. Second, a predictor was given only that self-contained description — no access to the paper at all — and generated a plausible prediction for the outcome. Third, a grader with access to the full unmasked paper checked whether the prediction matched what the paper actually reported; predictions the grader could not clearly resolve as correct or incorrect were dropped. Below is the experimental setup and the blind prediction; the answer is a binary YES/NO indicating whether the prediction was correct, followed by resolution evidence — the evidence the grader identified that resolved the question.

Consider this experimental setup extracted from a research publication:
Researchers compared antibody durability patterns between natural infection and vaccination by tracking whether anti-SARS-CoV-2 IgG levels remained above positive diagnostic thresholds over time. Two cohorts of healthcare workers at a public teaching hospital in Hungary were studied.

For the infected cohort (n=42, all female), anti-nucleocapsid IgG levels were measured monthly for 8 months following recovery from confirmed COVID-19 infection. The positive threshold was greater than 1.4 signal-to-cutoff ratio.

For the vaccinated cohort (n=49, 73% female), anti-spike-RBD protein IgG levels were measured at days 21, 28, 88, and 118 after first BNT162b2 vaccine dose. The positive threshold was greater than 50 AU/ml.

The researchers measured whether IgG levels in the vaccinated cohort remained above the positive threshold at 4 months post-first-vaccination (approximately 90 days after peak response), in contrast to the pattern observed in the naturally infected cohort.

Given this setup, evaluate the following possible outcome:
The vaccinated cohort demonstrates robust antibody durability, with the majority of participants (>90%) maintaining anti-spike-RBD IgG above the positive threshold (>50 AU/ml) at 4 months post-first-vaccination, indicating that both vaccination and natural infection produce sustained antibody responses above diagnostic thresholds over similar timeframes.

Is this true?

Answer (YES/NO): NO